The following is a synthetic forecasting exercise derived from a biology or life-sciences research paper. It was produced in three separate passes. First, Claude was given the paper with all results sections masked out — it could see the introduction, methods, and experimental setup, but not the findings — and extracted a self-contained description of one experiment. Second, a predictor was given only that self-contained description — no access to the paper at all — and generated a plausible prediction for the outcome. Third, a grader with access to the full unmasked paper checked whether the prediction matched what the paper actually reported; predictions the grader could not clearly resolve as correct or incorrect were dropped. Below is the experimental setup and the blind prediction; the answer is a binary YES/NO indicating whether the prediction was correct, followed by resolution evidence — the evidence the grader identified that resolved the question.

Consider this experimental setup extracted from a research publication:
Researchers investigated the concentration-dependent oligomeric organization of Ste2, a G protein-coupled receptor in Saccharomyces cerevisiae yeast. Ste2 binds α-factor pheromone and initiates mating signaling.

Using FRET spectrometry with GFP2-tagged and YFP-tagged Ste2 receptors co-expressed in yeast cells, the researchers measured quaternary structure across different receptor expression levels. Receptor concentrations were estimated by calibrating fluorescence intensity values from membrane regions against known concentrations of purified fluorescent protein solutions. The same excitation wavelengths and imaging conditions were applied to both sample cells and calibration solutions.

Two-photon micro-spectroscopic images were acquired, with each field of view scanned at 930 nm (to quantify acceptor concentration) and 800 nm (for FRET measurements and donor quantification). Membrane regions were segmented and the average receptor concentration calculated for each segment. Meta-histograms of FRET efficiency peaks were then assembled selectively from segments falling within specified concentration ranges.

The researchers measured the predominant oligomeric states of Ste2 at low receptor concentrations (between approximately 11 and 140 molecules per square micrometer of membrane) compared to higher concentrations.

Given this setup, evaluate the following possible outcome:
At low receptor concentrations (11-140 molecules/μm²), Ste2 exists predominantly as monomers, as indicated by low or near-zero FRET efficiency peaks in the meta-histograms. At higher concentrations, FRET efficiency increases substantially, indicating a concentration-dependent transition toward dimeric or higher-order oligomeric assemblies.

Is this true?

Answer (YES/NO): NO